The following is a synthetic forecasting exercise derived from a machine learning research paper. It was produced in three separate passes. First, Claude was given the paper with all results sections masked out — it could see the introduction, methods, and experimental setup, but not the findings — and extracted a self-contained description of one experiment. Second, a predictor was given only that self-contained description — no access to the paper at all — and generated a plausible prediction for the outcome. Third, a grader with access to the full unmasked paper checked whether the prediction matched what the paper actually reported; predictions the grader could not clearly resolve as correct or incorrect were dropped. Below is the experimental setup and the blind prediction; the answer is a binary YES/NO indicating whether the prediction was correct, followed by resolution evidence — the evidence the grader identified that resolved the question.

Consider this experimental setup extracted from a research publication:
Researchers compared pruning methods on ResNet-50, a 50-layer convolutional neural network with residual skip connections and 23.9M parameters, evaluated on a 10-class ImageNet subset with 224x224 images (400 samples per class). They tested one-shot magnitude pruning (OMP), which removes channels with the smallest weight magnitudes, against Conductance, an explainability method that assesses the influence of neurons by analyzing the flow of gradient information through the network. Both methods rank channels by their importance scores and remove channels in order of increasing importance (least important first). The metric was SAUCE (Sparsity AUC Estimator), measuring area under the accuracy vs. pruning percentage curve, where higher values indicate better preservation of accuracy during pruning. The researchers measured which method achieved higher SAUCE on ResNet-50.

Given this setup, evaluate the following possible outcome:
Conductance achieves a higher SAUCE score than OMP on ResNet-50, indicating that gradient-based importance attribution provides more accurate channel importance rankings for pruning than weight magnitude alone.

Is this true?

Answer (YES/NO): NO